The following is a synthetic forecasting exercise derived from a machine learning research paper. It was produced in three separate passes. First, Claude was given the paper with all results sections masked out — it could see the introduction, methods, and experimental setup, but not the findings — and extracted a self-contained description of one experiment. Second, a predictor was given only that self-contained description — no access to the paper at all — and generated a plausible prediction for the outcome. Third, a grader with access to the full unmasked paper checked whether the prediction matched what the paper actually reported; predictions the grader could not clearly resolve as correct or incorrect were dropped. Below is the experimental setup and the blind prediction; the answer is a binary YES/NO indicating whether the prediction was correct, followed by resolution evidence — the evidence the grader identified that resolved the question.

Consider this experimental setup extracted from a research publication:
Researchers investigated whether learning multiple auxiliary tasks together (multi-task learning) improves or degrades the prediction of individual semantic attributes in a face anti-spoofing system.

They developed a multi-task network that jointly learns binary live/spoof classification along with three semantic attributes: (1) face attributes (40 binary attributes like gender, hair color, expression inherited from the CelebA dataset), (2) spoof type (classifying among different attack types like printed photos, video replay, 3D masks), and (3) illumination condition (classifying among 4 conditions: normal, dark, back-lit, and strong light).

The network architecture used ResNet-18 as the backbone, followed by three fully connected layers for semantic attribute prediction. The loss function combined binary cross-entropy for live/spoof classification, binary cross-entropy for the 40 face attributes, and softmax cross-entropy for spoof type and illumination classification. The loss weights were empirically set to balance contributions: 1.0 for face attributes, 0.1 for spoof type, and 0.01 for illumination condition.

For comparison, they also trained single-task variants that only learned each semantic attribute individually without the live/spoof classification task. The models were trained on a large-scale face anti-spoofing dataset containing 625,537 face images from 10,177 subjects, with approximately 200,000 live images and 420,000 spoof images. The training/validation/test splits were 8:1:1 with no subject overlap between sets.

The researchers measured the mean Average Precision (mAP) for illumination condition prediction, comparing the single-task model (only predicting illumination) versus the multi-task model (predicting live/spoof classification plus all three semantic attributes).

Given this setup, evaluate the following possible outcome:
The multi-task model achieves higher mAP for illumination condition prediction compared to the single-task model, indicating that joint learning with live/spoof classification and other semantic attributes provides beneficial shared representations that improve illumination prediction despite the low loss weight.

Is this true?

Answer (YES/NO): NO